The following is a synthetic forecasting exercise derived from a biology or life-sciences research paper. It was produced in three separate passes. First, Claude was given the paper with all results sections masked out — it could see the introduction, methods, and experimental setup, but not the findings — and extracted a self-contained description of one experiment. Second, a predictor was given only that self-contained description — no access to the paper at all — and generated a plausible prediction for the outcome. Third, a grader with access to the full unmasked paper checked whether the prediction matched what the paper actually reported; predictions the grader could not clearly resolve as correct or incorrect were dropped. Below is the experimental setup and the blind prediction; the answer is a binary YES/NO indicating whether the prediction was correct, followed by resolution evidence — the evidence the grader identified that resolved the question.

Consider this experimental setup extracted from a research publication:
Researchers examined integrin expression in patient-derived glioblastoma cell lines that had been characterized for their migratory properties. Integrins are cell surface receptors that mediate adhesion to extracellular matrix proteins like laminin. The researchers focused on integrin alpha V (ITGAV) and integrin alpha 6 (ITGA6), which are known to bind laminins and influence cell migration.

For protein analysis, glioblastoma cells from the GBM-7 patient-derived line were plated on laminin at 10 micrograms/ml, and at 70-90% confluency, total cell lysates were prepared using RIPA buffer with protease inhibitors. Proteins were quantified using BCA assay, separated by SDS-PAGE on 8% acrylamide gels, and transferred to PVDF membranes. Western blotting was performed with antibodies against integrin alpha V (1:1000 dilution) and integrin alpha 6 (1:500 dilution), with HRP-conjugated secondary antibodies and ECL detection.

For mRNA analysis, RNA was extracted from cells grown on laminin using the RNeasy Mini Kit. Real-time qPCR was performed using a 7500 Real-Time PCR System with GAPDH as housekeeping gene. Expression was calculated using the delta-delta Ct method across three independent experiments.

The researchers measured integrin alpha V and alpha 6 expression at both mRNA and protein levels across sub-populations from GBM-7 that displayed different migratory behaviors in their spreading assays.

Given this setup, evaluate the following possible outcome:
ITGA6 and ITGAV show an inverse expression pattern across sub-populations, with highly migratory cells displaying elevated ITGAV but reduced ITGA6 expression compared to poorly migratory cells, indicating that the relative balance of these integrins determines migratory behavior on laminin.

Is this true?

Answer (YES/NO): NO